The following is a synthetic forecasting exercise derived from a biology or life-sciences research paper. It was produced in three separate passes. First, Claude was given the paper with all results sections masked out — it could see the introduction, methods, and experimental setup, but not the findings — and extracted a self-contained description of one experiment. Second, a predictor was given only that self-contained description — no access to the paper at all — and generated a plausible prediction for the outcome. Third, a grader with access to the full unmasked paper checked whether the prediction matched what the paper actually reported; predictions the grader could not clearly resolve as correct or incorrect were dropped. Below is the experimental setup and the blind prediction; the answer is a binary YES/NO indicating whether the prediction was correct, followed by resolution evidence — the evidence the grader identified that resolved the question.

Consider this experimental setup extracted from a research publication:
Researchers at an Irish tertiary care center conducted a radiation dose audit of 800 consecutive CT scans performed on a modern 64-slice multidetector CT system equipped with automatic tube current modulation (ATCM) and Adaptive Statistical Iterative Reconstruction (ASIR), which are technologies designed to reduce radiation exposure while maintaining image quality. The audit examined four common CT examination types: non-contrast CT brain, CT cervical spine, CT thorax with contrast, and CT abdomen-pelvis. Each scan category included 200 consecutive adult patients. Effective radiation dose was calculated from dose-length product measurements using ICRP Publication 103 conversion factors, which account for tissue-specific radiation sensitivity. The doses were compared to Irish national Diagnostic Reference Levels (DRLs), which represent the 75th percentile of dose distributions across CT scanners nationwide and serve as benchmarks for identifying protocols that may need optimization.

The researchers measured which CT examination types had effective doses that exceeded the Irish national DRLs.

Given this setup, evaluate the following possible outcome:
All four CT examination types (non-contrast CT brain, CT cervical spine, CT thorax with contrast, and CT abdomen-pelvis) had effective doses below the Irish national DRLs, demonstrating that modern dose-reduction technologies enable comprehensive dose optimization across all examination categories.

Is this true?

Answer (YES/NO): NO